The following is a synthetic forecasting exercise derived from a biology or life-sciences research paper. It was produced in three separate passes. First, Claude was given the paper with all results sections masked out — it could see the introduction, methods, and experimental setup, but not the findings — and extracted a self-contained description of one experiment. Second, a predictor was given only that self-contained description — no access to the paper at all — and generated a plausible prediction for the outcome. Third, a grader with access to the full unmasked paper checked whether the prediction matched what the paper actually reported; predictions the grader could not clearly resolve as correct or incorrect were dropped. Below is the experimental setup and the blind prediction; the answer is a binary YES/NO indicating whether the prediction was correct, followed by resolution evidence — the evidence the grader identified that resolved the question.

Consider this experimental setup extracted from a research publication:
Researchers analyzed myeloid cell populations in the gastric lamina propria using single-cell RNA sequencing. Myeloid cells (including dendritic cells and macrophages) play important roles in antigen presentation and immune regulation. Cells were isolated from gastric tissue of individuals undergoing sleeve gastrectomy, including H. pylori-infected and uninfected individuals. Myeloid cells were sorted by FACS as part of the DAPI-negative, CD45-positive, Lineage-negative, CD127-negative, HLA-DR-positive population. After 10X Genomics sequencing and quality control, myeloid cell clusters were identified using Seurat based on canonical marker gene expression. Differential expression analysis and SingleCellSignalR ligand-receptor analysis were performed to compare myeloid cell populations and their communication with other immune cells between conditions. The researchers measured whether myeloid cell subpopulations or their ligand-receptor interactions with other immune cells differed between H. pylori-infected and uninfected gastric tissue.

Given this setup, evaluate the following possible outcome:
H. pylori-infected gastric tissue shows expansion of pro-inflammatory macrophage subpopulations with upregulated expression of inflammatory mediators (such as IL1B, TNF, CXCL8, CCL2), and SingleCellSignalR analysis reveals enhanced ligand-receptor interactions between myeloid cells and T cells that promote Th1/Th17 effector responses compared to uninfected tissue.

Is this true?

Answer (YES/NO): NO